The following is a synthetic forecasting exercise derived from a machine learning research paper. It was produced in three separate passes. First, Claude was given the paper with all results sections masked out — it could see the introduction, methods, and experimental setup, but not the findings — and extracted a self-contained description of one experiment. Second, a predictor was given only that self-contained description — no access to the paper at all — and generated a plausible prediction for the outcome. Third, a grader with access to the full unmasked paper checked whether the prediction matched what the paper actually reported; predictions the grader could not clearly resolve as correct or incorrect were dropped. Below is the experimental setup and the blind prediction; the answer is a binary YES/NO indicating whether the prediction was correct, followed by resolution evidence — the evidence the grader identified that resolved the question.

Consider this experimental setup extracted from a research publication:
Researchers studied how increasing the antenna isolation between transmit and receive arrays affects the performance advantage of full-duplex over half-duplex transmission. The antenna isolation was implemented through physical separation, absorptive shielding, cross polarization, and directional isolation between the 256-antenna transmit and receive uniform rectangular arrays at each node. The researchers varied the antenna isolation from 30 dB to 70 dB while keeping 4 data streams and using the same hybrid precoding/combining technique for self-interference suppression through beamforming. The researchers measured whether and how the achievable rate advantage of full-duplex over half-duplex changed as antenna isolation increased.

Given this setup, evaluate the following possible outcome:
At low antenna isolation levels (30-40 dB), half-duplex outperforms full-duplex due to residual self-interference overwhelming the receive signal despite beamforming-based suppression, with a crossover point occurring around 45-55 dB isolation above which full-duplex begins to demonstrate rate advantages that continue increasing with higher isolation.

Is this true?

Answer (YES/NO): NO